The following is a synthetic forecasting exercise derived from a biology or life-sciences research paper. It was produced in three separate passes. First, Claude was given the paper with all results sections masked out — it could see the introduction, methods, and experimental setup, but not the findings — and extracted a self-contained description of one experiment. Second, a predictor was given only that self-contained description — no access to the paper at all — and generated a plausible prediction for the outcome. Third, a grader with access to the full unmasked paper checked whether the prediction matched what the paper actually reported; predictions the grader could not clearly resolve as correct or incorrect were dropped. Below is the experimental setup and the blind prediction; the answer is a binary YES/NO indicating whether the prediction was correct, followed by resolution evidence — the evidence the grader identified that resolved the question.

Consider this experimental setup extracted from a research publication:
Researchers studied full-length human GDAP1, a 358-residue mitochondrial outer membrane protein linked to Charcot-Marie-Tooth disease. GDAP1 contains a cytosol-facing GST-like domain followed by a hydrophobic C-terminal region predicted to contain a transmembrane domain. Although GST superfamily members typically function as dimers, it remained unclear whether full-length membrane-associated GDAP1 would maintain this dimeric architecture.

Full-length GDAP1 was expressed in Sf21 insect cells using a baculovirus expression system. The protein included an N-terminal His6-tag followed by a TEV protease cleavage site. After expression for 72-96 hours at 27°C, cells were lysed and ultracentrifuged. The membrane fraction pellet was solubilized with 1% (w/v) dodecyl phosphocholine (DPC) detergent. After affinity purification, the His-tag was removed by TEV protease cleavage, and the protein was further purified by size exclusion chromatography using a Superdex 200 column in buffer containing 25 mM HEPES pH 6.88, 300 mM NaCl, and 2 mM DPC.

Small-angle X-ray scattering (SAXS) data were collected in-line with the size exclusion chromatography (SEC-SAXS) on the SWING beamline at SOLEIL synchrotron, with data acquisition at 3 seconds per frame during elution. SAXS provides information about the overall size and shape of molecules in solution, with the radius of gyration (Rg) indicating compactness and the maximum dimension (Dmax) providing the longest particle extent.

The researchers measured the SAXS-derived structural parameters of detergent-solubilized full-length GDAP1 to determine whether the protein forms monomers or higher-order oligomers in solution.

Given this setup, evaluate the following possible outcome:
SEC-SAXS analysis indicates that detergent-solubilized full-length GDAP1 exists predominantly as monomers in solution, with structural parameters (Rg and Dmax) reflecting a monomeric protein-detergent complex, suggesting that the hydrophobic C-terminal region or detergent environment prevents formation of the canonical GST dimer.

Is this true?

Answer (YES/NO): YES